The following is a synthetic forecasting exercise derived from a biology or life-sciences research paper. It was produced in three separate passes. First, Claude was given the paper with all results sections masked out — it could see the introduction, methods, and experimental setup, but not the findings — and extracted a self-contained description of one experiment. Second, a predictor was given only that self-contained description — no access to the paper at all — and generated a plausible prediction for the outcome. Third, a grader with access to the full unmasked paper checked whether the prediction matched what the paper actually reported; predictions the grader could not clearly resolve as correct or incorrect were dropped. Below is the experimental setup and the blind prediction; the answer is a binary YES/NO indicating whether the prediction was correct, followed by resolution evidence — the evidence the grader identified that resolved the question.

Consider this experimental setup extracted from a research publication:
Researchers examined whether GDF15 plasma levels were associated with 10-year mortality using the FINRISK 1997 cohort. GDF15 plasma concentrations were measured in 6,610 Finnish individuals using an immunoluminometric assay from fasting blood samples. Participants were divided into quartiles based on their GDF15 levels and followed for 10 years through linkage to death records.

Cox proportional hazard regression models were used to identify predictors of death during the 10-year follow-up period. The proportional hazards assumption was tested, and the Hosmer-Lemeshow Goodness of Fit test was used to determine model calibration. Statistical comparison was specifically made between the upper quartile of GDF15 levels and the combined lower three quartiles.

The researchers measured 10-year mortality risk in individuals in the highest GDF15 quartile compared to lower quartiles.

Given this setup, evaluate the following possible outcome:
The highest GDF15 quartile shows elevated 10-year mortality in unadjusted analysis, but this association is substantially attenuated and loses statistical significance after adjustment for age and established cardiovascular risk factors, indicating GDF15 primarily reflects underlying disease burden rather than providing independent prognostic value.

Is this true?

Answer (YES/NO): NO